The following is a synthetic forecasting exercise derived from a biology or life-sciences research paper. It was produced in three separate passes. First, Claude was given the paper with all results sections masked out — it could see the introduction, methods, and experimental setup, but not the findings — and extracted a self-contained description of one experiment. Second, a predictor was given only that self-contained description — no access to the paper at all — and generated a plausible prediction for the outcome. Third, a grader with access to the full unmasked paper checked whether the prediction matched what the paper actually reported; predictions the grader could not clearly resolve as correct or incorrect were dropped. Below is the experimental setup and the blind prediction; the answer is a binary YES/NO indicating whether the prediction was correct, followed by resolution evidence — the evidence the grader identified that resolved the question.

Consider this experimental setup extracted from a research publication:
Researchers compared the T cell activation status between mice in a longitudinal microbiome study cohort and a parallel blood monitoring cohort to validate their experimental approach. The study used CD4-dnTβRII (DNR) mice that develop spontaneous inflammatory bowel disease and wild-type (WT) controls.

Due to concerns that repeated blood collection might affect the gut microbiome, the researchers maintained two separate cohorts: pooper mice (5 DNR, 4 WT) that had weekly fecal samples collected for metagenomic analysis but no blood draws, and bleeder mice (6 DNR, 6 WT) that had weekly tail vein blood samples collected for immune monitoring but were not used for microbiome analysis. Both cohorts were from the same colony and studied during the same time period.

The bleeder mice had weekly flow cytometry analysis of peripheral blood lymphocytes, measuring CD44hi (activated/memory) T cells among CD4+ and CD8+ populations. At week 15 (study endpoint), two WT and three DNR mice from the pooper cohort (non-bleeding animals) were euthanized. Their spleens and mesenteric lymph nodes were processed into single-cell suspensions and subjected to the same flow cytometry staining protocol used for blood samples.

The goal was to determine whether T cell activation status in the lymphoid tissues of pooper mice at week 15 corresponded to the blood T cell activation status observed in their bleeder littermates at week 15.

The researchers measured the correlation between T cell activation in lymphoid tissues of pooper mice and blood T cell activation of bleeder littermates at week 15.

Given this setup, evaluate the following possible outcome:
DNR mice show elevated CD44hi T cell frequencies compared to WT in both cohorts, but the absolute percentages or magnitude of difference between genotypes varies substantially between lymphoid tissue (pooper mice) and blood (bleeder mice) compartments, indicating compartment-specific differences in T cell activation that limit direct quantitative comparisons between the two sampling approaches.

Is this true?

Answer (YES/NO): NO